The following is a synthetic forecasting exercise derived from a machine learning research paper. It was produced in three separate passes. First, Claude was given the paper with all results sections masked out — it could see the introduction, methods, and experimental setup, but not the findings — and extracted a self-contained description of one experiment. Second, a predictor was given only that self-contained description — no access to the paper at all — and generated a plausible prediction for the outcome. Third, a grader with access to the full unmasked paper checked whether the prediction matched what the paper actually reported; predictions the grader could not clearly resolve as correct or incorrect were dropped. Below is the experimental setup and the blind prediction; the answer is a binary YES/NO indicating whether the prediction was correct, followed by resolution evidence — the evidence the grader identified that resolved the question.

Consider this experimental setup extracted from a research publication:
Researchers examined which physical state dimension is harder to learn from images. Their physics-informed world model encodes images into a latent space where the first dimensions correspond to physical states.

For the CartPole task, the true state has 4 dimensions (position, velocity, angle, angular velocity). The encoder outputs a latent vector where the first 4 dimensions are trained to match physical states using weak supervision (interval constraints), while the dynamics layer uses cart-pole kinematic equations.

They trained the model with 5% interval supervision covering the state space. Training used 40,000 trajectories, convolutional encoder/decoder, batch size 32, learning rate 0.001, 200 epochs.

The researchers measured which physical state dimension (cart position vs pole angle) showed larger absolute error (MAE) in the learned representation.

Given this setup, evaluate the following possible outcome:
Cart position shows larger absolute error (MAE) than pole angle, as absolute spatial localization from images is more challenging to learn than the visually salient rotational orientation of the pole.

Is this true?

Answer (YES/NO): YES